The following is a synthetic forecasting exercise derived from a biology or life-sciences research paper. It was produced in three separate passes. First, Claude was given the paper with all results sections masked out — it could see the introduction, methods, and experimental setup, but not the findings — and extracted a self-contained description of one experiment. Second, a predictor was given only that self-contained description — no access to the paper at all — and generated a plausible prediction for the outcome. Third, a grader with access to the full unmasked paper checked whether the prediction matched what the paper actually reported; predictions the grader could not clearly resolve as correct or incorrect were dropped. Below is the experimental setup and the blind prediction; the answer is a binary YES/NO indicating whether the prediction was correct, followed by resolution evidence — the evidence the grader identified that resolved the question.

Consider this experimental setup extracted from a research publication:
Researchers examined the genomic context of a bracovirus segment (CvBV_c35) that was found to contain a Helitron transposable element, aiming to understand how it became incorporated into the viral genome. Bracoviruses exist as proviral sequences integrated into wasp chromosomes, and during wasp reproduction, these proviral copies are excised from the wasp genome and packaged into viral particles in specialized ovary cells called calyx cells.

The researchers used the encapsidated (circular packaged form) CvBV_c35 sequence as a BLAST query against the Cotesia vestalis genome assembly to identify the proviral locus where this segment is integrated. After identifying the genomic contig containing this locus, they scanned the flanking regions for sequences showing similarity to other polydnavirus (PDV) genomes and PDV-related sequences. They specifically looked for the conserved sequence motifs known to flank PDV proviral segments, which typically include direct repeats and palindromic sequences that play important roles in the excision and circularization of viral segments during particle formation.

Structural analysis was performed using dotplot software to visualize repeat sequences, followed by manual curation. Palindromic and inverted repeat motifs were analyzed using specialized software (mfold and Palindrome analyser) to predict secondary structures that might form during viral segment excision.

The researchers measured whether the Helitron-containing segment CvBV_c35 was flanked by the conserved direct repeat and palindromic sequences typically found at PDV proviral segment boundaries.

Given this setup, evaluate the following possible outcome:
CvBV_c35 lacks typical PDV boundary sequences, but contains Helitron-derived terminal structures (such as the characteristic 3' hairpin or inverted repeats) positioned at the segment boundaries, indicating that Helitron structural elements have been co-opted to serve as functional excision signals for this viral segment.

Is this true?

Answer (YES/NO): NO